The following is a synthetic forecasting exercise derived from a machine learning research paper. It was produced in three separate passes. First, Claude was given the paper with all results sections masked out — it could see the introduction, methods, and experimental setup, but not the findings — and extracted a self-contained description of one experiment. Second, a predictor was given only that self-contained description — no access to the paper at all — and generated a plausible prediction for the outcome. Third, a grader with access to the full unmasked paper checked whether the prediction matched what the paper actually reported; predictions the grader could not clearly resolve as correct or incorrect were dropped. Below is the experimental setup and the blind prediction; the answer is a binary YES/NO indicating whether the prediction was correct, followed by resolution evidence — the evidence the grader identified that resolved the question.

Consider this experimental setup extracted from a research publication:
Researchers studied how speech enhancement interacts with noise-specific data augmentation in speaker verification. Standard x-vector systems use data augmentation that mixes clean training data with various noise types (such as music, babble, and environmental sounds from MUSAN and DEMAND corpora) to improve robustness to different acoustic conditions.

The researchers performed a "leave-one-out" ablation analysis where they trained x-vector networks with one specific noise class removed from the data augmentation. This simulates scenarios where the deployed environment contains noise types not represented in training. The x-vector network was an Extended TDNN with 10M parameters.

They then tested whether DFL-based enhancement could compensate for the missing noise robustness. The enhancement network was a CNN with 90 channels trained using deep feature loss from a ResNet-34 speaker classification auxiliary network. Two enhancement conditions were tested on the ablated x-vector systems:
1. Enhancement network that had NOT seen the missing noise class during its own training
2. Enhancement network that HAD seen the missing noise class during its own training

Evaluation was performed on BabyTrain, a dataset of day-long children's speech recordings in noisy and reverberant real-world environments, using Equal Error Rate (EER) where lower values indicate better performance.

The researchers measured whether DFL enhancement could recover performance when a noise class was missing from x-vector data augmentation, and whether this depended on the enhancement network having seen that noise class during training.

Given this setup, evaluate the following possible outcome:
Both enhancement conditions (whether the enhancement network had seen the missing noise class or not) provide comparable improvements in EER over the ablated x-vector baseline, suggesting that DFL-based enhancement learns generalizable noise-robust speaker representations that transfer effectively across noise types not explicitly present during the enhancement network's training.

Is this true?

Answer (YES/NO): YES